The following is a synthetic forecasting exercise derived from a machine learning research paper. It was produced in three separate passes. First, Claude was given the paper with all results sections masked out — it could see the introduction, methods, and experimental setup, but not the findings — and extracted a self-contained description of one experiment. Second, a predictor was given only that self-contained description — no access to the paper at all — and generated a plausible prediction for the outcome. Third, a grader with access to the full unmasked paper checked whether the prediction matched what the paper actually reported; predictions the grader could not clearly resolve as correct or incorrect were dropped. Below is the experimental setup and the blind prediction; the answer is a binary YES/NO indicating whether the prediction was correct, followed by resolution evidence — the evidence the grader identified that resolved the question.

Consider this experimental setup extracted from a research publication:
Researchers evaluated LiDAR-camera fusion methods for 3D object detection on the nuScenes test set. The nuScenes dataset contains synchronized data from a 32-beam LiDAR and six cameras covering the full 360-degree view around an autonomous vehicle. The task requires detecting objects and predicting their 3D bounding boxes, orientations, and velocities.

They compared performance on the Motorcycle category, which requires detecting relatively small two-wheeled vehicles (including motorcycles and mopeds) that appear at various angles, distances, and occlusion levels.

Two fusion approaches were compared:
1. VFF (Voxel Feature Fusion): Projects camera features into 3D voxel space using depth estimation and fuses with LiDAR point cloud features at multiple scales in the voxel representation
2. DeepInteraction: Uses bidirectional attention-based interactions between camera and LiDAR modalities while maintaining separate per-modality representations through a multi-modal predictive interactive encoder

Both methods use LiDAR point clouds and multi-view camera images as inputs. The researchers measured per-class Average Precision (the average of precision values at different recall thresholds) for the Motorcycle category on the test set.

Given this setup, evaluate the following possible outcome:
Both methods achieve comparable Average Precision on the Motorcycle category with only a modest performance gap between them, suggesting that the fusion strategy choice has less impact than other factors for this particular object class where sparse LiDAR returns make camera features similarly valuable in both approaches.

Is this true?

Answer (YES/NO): NO